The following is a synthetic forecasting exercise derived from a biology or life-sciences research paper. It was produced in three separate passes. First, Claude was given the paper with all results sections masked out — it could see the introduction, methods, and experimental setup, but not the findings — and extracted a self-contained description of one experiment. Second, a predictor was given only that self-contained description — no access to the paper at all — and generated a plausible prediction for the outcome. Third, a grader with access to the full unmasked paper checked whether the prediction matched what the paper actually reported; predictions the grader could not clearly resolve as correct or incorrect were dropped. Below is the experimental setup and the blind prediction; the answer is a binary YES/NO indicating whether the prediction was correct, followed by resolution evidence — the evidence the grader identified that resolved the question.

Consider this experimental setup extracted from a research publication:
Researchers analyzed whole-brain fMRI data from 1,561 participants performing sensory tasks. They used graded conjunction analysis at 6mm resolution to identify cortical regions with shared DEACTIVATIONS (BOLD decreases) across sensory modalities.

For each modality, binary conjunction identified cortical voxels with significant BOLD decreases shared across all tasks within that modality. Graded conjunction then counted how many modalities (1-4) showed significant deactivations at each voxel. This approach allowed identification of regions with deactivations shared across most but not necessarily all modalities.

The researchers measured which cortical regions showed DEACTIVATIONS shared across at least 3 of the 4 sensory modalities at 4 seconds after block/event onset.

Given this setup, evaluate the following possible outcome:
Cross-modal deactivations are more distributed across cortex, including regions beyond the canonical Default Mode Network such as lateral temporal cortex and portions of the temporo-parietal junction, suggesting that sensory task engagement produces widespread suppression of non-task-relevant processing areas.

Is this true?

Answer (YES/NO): NO